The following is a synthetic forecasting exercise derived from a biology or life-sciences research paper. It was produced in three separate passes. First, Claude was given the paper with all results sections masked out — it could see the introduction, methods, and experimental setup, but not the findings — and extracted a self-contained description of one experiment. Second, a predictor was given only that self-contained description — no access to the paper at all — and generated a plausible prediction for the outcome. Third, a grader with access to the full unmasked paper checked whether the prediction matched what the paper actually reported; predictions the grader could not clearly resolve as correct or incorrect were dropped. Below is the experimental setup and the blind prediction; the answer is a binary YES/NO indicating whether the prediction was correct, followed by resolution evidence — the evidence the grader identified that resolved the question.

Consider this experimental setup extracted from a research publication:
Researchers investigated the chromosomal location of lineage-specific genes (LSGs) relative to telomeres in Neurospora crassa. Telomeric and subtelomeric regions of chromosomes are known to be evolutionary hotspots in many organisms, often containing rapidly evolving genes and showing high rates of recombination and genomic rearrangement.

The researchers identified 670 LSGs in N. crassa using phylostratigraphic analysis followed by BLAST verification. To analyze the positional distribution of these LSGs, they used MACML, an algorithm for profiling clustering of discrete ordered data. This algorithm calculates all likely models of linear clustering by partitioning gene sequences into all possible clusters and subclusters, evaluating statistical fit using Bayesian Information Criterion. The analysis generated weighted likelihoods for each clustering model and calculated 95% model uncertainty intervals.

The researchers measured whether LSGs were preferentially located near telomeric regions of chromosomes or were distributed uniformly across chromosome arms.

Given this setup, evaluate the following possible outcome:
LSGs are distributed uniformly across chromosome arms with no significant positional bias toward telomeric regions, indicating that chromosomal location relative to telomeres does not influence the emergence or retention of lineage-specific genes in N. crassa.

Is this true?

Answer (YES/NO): NO